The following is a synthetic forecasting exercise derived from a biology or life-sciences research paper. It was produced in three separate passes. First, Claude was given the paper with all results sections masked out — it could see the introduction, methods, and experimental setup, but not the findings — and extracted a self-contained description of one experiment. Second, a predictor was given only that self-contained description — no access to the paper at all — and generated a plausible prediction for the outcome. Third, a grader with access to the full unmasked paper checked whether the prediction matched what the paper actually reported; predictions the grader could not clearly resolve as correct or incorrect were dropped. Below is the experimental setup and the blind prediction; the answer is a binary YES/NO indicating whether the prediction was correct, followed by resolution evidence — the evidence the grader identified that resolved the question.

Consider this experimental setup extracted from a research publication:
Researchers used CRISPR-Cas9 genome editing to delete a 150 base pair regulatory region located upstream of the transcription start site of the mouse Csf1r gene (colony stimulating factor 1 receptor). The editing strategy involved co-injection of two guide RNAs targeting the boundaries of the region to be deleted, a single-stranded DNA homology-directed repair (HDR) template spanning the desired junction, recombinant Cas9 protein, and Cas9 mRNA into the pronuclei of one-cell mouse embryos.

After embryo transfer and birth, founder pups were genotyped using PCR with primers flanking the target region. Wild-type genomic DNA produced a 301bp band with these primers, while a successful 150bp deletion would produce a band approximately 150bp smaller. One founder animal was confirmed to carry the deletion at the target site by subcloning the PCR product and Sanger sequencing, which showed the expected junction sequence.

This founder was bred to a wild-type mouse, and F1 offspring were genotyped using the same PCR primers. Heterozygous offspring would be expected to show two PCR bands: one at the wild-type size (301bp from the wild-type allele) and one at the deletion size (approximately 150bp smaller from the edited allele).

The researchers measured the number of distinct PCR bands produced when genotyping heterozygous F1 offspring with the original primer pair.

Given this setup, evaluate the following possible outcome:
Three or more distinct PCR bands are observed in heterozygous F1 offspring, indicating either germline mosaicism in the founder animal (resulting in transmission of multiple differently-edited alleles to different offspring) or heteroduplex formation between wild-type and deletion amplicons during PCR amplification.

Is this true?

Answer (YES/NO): NO